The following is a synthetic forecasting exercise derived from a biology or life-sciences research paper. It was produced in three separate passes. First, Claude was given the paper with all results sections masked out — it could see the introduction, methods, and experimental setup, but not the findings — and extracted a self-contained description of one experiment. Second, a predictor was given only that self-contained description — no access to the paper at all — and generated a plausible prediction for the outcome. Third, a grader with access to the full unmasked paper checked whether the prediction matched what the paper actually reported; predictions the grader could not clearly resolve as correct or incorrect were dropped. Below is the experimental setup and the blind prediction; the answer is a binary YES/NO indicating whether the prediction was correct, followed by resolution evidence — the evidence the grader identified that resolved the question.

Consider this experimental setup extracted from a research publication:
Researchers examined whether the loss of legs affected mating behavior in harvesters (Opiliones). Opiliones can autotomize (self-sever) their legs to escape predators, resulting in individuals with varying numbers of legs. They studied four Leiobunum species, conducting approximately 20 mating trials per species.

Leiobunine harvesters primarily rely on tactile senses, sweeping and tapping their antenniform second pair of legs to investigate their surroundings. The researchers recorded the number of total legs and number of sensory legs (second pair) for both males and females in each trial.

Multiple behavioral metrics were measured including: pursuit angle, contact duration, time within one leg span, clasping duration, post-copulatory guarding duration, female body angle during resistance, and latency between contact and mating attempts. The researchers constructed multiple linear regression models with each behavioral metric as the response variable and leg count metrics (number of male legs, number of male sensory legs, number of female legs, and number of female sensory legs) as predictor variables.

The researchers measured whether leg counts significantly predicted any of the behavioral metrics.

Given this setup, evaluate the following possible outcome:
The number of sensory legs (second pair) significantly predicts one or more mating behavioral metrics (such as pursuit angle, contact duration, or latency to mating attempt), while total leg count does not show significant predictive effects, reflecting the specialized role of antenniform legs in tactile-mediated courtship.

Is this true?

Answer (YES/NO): NO